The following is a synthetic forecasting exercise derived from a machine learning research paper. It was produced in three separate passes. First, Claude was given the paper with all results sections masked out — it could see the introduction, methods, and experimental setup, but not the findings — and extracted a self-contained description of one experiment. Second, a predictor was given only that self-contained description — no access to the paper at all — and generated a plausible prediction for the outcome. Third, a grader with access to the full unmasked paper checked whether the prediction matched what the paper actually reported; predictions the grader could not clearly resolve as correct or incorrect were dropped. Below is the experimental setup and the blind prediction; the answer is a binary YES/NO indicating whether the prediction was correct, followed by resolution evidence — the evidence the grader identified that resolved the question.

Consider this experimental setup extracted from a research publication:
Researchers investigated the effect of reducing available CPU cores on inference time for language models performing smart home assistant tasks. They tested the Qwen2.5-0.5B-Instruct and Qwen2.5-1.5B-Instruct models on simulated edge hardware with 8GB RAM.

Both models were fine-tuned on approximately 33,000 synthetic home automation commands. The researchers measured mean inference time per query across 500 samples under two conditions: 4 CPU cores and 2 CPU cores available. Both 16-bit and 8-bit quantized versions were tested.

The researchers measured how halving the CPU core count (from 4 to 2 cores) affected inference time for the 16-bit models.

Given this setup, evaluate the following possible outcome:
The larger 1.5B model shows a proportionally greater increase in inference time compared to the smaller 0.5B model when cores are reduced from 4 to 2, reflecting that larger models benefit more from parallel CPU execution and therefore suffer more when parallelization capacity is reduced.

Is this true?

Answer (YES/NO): YES